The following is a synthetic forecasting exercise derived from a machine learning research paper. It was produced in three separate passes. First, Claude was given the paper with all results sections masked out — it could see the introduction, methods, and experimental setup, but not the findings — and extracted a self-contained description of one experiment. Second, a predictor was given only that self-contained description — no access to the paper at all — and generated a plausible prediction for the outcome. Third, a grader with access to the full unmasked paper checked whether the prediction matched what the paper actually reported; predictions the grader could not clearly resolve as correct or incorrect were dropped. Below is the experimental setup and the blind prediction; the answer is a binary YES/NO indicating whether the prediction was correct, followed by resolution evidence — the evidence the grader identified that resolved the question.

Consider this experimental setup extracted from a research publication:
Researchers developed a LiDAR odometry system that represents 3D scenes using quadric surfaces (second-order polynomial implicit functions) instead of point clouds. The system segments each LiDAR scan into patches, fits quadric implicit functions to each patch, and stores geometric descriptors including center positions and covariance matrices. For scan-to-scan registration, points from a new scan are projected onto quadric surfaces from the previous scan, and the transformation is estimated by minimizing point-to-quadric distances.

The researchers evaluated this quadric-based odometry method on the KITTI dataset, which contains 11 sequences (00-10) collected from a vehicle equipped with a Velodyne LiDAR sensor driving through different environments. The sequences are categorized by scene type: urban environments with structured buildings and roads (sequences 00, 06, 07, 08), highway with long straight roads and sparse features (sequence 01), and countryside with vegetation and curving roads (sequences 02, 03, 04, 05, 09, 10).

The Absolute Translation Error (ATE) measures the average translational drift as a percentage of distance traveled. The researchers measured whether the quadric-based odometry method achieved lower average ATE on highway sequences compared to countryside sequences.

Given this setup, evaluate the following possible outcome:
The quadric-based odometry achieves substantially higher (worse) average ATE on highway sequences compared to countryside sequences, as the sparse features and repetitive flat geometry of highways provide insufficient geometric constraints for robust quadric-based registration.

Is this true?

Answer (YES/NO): YES